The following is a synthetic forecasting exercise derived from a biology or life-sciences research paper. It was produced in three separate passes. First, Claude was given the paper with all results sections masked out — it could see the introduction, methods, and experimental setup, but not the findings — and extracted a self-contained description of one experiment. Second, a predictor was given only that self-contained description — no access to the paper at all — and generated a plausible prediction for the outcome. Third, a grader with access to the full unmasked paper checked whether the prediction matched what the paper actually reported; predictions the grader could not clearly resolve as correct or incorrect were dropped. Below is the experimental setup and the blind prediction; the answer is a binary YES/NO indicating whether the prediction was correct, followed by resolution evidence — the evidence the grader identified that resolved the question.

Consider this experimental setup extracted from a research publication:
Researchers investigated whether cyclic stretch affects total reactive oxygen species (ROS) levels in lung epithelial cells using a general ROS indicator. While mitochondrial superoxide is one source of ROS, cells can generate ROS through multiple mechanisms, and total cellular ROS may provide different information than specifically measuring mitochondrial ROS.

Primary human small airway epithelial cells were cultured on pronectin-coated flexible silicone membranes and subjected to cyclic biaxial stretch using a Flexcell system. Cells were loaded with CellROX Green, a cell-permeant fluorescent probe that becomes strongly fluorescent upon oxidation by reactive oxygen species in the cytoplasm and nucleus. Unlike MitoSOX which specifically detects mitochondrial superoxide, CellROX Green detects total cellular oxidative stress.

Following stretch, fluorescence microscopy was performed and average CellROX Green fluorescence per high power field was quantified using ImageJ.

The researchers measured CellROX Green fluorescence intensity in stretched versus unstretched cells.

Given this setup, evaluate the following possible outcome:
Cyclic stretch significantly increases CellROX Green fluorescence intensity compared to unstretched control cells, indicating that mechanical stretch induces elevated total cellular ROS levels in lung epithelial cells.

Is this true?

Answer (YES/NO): YES